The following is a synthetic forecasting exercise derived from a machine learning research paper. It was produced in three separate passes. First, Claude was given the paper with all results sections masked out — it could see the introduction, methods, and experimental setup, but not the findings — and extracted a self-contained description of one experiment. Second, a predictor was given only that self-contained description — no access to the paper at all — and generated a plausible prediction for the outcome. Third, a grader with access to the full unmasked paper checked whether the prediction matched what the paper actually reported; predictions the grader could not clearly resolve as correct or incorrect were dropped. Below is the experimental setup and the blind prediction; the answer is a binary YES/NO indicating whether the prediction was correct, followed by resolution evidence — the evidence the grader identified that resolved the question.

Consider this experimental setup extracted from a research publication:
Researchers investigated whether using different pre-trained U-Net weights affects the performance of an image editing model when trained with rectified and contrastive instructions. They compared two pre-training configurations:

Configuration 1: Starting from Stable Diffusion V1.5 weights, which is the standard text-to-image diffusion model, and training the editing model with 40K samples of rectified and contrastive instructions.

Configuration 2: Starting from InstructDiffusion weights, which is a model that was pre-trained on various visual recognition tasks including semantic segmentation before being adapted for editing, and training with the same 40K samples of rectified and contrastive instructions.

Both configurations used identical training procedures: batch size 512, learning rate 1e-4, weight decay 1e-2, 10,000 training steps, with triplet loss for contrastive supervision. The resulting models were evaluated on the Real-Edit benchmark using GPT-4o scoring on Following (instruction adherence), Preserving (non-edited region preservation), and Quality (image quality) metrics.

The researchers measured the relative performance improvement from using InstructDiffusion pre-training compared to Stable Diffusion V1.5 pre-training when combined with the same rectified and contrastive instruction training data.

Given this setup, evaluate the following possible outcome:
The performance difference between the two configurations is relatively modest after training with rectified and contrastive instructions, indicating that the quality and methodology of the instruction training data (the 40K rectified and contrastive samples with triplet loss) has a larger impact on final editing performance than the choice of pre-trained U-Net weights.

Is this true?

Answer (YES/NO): YES